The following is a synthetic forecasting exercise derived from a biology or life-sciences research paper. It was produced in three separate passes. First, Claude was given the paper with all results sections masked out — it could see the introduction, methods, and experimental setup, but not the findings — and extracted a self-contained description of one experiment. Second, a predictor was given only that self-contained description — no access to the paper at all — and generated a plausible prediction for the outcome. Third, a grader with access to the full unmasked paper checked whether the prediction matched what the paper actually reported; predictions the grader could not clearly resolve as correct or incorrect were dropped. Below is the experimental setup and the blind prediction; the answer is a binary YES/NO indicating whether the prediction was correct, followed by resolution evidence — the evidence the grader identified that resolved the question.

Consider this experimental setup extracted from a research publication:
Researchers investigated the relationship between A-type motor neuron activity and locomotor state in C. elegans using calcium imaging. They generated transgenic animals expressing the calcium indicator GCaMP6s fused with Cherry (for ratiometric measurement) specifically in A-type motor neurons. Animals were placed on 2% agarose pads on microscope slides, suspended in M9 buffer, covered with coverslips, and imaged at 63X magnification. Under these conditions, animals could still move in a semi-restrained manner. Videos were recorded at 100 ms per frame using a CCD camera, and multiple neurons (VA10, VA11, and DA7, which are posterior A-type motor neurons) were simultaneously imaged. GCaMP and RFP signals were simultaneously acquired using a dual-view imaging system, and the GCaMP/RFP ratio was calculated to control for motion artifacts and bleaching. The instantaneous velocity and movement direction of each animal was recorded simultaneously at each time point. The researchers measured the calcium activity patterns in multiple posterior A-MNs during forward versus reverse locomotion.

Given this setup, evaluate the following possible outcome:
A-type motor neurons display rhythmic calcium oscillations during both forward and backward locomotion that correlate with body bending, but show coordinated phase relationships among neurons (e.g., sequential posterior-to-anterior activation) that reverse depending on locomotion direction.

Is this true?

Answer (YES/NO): NO